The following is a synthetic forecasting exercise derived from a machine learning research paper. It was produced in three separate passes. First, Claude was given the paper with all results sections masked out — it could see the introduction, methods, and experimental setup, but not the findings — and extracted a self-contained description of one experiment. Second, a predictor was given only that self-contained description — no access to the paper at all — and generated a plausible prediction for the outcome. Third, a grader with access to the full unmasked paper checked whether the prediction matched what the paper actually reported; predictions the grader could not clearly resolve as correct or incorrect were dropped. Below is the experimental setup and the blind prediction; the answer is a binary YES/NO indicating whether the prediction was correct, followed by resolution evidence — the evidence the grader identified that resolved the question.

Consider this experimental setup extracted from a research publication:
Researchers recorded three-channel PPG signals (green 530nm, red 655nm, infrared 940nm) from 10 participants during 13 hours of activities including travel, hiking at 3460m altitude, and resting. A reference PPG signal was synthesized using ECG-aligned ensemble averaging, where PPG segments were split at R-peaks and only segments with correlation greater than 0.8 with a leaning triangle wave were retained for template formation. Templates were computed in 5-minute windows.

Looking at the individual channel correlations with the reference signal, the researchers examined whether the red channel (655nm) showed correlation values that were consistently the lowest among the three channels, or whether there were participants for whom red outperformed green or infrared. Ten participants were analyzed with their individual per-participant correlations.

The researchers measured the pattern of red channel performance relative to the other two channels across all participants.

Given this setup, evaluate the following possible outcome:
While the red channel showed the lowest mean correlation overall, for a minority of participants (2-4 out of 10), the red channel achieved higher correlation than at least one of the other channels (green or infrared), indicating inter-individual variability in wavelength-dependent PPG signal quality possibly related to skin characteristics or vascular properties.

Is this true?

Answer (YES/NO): NO